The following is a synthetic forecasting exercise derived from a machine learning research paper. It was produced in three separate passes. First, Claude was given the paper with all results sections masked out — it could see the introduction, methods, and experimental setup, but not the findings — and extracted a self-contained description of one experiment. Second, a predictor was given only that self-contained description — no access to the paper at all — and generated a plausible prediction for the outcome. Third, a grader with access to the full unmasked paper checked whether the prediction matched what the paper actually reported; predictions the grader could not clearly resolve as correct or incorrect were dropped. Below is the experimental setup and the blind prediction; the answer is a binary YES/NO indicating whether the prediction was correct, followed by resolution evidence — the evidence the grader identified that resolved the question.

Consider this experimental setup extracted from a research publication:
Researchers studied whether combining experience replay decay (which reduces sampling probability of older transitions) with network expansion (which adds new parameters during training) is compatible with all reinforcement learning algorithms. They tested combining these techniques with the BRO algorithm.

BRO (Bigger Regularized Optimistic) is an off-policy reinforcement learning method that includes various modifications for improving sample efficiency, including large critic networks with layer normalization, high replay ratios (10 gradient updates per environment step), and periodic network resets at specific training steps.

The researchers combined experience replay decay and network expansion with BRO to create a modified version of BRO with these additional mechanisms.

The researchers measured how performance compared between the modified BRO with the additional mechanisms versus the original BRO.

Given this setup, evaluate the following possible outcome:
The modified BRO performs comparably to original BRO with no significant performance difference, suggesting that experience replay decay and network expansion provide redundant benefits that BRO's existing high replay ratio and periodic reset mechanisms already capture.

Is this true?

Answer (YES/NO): NO